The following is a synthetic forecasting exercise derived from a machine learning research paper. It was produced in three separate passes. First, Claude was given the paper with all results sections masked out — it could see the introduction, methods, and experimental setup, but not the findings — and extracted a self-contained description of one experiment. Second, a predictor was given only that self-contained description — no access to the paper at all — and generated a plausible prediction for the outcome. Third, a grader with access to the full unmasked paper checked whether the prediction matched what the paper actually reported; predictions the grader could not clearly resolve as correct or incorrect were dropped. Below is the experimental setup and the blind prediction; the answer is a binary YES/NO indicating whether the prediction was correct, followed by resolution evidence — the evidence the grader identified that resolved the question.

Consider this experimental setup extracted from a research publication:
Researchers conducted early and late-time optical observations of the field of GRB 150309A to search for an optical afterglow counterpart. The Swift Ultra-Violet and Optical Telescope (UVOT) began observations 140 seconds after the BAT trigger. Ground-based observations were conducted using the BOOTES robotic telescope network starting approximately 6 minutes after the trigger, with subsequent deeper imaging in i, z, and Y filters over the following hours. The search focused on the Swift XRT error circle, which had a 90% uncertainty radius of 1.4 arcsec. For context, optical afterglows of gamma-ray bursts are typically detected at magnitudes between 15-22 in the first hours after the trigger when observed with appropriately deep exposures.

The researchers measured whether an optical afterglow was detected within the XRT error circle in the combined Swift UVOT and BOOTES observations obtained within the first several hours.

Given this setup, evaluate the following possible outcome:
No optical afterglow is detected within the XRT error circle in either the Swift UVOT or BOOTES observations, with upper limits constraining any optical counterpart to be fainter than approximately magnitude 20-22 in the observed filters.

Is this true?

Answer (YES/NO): YES